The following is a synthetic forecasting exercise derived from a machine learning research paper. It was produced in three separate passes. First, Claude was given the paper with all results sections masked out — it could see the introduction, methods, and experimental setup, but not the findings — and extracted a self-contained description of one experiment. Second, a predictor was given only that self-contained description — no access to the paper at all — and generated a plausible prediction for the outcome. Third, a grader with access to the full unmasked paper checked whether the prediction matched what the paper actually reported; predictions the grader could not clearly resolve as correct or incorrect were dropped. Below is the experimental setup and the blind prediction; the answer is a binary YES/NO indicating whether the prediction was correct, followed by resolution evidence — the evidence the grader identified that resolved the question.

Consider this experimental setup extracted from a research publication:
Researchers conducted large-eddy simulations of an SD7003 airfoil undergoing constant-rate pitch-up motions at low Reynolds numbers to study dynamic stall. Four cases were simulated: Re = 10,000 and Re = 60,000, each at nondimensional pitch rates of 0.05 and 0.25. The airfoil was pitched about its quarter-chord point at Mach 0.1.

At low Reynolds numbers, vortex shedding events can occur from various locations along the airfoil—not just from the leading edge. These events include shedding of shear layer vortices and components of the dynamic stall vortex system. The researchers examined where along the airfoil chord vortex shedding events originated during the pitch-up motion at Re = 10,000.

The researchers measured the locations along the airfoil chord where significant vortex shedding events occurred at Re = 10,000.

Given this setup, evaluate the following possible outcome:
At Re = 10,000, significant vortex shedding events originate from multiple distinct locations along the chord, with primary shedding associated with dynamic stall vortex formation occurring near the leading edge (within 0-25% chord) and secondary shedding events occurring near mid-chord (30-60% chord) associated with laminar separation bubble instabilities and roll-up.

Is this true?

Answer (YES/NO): NO